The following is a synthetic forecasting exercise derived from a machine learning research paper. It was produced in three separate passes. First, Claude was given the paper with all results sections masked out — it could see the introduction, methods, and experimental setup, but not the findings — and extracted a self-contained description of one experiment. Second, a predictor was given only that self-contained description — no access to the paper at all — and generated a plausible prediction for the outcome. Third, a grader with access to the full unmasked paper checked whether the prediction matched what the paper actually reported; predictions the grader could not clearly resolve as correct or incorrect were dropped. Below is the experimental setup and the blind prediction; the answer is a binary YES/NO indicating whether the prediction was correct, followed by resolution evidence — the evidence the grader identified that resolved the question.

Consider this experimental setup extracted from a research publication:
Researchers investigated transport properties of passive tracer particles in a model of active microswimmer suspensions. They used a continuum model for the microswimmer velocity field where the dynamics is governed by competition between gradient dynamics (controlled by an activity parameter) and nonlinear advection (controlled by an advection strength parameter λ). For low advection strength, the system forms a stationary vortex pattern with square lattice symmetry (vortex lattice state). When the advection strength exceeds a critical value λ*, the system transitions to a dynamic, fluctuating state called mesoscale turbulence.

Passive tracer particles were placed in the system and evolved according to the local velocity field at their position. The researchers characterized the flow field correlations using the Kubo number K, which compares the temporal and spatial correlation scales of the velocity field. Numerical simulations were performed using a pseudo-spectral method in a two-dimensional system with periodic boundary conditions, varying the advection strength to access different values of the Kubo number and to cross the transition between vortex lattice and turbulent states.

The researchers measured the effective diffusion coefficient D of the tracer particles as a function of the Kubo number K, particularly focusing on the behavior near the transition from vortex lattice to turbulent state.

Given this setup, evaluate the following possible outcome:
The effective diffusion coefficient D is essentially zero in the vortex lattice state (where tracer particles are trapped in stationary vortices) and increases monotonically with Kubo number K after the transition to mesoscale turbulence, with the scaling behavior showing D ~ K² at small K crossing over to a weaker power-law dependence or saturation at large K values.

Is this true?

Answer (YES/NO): NO